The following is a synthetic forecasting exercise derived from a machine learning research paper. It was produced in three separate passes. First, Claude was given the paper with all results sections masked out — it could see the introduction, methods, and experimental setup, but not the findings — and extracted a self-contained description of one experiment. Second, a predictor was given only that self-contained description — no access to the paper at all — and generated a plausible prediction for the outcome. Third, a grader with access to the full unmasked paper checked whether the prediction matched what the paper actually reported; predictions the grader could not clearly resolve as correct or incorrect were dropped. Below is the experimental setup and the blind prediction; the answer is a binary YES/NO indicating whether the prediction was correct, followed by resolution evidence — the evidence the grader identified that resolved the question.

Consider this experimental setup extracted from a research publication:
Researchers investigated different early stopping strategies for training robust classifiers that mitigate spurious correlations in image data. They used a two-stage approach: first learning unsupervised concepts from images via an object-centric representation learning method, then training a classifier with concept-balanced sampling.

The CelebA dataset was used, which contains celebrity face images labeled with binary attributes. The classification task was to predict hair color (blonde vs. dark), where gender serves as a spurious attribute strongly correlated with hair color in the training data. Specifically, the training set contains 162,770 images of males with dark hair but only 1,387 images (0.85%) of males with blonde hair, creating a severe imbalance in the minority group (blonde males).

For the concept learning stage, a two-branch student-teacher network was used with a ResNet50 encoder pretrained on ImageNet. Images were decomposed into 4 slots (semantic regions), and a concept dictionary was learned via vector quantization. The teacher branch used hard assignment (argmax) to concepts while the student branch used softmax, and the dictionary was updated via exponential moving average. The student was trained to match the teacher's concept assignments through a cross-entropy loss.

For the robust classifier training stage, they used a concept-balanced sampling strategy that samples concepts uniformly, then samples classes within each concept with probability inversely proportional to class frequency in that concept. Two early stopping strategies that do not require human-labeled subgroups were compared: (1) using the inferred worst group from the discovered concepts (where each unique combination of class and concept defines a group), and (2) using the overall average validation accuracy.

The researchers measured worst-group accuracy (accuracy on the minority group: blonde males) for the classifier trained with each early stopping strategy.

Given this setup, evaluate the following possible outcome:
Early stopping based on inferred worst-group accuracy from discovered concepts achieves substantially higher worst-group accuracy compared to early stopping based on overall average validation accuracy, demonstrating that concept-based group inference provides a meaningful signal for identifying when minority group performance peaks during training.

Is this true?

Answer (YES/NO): YES